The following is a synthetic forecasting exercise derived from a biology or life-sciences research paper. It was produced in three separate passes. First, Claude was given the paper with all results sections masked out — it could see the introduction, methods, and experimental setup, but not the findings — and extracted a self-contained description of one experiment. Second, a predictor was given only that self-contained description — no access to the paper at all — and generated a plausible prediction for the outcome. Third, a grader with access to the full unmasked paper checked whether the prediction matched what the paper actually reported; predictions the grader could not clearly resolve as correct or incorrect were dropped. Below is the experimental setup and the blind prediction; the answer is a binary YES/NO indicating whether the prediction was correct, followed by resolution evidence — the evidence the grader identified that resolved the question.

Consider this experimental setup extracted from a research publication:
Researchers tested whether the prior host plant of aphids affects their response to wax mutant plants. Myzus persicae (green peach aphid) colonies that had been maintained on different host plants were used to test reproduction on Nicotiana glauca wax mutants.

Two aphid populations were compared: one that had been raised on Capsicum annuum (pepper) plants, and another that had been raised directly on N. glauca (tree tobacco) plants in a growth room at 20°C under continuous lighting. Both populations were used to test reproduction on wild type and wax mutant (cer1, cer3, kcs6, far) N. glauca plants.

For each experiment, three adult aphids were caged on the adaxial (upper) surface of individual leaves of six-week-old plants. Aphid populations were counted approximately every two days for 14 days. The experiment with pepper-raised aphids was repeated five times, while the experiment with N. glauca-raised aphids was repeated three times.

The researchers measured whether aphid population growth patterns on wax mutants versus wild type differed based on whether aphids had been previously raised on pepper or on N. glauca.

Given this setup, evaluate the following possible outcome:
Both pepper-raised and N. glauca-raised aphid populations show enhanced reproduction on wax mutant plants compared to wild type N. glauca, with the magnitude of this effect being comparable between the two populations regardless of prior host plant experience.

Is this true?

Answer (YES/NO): NO